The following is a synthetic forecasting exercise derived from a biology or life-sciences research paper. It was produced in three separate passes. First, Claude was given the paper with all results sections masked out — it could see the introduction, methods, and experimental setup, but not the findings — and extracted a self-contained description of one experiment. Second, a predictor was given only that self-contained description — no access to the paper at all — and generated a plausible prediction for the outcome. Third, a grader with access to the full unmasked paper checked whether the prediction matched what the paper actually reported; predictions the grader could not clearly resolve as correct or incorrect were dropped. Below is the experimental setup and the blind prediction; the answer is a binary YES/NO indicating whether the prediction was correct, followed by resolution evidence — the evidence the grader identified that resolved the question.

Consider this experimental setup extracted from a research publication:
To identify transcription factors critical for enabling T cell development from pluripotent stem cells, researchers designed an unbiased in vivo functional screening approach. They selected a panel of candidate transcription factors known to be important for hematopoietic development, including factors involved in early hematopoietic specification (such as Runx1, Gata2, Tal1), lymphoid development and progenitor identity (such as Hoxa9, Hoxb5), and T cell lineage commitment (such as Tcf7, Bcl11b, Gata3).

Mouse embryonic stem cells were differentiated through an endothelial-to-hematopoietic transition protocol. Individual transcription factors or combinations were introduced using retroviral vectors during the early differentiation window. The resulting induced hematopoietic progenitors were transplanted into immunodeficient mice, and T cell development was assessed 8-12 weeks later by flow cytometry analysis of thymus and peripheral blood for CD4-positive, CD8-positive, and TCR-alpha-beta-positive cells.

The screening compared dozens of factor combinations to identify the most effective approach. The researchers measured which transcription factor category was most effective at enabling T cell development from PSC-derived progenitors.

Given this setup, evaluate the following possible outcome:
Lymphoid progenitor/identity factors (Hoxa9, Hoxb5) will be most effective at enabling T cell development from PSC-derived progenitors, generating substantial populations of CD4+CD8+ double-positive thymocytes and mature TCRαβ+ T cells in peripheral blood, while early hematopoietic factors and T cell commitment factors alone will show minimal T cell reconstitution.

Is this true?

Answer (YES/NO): NO